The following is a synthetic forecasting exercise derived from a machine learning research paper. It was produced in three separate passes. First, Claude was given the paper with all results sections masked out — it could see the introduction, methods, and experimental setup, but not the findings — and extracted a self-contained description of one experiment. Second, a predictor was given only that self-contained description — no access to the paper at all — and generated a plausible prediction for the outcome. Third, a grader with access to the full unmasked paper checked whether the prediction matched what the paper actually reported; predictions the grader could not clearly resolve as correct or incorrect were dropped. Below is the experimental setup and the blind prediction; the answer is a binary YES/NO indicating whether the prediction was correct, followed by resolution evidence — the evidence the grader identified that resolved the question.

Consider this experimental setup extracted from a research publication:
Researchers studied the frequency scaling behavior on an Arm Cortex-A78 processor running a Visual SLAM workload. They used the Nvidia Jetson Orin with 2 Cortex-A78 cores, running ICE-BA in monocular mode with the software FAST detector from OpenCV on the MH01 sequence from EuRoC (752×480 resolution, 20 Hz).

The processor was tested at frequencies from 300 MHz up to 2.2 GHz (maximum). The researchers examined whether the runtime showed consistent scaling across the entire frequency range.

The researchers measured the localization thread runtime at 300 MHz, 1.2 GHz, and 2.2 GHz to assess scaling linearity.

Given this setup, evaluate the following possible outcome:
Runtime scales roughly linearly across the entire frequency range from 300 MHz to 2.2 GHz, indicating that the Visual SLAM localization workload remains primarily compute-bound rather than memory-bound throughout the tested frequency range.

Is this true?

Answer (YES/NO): YES